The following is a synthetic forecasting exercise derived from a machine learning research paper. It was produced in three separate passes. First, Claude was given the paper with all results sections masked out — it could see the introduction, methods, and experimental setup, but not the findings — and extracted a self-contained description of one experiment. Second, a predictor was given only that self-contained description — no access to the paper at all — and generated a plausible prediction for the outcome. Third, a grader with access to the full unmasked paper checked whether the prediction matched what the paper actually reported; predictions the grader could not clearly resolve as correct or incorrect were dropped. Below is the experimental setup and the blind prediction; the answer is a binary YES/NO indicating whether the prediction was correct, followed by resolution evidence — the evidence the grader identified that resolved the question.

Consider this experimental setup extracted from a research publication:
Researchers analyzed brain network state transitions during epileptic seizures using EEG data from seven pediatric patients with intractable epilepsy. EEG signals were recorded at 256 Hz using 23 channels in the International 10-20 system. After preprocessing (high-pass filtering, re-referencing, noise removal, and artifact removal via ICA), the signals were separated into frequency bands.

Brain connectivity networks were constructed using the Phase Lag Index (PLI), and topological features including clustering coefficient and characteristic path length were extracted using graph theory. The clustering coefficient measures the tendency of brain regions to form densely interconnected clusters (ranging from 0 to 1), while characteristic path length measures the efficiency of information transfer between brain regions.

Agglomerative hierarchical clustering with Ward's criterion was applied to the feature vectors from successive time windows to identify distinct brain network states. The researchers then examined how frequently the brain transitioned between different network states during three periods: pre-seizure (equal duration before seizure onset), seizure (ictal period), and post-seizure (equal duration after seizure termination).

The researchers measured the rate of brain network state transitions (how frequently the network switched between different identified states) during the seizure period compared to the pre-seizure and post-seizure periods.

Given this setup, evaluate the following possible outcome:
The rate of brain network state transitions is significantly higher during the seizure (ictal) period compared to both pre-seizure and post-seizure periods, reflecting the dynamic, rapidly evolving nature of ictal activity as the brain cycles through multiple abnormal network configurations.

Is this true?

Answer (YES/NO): NO